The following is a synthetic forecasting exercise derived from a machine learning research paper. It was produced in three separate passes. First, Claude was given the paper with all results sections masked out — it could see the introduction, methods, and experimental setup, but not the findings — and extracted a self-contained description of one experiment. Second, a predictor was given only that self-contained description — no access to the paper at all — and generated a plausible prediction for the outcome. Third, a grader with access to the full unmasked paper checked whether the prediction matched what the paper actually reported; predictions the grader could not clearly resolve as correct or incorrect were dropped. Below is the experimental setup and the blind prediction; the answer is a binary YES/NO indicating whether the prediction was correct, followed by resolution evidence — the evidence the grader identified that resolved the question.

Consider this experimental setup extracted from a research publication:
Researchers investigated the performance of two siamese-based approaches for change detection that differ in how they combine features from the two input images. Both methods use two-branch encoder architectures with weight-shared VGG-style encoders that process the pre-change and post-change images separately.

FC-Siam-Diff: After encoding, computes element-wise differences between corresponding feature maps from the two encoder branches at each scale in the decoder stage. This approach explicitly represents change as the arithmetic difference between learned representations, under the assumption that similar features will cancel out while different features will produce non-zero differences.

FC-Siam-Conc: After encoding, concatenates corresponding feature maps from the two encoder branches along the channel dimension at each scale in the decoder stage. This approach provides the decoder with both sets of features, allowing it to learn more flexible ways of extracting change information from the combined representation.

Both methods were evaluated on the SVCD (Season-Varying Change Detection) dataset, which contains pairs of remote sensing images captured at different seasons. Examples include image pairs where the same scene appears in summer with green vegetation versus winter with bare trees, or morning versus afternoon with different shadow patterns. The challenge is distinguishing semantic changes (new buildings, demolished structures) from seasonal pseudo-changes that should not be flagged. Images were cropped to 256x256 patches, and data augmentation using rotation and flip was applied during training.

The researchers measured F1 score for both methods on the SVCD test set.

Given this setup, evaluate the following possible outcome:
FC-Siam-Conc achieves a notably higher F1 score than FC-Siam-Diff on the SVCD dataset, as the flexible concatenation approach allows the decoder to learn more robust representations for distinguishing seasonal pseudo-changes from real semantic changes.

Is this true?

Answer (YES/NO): NO